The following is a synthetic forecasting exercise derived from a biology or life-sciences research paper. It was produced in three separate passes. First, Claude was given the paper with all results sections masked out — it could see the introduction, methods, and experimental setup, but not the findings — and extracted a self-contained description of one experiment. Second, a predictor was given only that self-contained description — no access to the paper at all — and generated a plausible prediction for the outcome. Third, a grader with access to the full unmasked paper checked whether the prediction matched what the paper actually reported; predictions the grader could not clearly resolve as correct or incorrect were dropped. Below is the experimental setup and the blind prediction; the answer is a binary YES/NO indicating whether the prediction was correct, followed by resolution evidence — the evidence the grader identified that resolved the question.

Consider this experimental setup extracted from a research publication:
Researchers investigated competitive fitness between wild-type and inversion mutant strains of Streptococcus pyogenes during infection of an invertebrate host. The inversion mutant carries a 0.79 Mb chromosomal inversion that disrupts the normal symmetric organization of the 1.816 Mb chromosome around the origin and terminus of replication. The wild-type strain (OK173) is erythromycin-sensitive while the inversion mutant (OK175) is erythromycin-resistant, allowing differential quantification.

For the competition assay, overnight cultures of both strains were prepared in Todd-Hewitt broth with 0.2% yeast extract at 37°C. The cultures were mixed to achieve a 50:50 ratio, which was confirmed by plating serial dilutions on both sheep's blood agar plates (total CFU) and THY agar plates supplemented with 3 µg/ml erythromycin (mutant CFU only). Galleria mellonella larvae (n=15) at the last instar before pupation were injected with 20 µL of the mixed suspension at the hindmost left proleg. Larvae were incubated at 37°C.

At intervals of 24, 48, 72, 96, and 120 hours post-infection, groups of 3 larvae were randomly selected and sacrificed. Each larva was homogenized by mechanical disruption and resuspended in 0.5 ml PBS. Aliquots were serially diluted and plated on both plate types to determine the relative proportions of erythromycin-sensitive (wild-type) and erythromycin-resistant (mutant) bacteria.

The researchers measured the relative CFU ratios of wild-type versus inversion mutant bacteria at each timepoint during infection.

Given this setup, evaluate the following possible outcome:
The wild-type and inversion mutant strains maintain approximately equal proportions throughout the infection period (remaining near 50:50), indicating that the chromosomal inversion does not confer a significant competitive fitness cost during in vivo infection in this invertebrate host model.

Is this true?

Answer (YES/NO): NO